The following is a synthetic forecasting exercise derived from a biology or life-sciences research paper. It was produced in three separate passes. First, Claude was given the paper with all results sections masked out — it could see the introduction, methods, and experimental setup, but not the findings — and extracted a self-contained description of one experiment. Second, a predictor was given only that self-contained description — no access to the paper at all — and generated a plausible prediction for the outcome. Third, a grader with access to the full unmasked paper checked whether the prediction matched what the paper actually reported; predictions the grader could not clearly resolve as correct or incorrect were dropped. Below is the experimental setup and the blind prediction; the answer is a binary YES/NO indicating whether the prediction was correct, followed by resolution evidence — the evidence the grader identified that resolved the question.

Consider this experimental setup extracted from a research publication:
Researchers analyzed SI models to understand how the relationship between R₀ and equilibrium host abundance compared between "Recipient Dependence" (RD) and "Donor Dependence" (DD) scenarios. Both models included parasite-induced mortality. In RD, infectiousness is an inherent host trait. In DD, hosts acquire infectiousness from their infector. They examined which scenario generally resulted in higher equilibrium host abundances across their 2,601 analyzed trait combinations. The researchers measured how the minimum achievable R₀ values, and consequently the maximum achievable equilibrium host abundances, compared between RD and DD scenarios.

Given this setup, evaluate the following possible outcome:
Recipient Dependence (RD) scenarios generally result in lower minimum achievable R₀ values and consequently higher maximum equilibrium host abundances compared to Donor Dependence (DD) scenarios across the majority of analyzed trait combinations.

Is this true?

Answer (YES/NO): YES